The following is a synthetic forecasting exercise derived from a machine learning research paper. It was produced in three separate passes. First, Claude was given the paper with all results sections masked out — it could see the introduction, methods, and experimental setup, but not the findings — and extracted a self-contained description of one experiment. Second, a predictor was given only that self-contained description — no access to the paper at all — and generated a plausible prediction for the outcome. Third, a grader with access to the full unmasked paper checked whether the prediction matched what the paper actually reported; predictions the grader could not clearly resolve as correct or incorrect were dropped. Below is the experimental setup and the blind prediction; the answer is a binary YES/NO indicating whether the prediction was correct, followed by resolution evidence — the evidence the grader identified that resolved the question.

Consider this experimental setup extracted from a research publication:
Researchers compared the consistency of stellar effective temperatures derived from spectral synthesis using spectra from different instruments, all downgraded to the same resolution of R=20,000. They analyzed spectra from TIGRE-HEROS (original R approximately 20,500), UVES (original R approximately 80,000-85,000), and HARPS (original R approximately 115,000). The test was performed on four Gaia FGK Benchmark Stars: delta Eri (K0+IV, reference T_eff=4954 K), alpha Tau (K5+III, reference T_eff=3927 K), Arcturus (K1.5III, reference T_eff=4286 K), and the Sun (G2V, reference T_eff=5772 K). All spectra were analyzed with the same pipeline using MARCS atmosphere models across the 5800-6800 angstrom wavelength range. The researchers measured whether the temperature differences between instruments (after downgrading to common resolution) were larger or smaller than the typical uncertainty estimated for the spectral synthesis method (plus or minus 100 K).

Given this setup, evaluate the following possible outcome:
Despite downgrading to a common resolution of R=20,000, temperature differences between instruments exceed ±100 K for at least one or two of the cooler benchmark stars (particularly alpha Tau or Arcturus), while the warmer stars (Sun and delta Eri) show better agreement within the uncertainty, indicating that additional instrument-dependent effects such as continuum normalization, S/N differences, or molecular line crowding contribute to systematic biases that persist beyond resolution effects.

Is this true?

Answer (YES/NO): NO